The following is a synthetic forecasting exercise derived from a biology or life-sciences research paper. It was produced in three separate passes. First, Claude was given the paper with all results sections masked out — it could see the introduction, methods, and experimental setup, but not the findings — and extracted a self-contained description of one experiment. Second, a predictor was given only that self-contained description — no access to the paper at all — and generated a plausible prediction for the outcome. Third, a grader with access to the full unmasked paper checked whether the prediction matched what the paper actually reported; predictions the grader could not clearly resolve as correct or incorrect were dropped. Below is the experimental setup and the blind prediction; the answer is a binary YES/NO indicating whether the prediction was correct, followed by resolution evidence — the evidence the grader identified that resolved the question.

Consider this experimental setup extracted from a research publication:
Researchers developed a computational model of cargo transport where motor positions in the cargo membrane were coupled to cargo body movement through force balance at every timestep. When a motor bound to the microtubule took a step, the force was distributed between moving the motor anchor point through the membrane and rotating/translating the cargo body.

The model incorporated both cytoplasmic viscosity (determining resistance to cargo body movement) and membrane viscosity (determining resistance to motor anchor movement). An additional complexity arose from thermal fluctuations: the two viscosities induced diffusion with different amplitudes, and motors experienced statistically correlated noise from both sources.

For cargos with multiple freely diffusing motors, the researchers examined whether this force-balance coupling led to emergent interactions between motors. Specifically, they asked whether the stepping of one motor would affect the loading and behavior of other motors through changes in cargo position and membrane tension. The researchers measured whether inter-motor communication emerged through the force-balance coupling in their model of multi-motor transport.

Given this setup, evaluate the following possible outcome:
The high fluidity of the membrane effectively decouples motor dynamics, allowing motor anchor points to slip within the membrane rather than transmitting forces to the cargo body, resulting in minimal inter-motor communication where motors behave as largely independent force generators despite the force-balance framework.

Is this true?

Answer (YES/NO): NO